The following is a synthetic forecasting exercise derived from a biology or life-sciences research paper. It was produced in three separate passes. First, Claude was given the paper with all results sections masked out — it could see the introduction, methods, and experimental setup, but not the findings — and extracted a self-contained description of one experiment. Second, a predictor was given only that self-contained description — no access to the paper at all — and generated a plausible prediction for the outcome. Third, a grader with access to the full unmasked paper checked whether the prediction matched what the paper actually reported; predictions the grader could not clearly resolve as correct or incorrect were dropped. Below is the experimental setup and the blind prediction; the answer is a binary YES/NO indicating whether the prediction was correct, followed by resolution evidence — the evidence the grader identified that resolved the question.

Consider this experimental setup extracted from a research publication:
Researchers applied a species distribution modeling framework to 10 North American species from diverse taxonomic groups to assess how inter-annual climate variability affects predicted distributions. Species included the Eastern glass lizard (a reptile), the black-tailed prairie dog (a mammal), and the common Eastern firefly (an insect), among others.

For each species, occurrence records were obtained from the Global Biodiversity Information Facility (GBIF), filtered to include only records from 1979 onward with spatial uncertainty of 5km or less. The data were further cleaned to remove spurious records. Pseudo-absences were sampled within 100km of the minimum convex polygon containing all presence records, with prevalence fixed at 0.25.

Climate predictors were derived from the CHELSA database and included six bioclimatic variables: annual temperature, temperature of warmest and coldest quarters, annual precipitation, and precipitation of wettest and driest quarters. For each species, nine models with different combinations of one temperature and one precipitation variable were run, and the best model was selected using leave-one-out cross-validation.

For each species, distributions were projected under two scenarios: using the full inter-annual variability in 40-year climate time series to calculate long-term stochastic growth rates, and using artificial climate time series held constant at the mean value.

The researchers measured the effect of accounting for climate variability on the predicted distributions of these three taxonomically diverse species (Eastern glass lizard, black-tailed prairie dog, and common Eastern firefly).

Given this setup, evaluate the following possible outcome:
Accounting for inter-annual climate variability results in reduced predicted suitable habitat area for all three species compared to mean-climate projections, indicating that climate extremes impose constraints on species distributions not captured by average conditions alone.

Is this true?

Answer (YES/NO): YES